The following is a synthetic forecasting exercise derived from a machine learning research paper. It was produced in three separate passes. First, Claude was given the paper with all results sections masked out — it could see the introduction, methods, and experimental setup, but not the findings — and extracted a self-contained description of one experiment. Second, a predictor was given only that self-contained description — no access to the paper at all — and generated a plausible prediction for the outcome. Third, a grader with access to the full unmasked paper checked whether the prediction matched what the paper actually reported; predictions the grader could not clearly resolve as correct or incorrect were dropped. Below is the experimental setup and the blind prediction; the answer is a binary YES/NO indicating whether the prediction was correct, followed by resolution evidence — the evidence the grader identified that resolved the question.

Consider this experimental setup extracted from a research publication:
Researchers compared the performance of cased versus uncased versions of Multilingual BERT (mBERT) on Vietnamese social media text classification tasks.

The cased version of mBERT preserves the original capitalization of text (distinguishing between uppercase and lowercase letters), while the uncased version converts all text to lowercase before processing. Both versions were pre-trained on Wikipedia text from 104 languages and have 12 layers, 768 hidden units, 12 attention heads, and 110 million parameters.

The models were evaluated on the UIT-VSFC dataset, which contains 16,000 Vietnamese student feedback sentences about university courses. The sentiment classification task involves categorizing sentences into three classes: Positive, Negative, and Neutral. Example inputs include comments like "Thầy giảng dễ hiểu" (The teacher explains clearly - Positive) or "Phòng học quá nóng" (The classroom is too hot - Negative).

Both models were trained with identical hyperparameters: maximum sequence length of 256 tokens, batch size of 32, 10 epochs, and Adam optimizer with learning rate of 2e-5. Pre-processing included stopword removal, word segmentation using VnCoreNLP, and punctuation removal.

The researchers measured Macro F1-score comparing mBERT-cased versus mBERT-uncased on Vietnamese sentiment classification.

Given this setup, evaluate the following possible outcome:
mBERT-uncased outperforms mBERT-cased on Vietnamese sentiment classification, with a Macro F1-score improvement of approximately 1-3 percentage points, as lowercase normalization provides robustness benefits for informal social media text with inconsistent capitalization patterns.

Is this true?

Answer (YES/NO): NO